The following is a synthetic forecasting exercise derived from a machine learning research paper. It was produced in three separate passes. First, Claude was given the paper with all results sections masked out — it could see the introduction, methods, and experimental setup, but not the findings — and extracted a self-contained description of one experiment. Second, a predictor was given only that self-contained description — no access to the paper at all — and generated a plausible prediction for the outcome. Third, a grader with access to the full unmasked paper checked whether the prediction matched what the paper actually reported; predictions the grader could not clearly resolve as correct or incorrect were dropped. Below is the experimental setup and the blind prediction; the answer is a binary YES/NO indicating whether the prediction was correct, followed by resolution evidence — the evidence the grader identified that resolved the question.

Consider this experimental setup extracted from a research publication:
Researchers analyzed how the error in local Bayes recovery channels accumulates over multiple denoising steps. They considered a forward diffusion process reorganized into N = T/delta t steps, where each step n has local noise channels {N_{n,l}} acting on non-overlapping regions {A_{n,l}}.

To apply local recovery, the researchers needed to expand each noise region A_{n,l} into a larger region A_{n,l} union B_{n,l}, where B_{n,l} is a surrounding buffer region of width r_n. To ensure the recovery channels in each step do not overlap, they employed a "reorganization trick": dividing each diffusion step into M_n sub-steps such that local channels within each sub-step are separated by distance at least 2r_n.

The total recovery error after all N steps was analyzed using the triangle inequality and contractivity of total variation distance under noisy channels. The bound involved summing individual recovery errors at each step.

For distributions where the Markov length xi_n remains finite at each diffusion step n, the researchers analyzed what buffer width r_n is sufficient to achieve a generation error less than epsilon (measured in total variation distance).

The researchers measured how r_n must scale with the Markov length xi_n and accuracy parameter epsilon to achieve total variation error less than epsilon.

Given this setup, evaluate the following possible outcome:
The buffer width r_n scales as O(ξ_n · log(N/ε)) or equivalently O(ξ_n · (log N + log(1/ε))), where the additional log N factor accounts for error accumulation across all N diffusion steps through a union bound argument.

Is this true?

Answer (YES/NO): NO